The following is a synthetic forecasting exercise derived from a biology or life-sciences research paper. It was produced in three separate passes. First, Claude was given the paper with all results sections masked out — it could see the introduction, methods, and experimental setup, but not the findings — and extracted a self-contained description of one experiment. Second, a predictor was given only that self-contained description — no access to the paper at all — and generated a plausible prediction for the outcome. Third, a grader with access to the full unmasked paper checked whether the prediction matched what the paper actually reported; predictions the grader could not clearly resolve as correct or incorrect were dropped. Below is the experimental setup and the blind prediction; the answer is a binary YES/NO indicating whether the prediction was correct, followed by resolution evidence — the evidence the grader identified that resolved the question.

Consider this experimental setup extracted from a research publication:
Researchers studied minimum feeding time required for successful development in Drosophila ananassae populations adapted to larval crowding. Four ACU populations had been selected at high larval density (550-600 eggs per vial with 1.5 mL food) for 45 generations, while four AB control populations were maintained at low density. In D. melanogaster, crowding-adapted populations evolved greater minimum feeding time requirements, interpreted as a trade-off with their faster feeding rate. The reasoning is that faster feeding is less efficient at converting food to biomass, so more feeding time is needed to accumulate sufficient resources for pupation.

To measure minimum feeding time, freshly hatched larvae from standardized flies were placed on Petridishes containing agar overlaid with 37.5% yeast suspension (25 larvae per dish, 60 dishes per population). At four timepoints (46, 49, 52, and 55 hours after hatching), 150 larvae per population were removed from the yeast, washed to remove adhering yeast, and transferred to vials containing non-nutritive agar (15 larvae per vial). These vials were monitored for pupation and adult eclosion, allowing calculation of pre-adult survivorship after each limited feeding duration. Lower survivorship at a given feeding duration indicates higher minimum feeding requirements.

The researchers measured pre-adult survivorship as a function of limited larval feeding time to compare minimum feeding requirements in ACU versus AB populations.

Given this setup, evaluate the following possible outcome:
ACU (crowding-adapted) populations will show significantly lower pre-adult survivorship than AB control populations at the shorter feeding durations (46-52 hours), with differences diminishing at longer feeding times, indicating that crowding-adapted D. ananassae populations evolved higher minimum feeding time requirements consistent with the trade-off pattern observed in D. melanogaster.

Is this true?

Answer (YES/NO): NO